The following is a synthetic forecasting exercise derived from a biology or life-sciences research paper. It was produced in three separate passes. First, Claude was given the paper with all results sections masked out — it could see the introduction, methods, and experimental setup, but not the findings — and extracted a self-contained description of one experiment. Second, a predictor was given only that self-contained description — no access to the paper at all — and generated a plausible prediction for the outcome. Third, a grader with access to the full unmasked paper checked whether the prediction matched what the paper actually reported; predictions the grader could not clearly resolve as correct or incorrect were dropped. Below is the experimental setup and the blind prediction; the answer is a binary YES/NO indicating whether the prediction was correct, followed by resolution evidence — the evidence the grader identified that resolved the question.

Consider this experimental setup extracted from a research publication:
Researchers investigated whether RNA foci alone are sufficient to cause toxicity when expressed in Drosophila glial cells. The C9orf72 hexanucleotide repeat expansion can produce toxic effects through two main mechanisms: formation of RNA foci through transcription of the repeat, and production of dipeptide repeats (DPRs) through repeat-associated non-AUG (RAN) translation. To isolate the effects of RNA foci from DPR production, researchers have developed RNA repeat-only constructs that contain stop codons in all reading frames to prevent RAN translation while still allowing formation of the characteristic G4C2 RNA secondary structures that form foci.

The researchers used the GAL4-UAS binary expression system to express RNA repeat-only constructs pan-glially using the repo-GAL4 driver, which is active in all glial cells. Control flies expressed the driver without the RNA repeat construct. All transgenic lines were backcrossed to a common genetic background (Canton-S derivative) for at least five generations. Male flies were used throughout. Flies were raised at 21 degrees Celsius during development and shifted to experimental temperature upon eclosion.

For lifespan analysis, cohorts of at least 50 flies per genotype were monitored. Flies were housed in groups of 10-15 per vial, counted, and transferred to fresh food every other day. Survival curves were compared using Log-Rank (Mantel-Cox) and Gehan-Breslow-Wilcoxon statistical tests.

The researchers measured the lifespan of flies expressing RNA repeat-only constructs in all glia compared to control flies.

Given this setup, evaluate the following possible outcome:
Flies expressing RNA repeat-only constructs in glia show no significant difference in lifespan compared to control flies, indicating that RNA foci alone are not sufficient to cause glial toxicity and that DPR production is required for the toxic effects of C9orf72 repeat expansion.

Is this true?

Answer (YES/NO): NO